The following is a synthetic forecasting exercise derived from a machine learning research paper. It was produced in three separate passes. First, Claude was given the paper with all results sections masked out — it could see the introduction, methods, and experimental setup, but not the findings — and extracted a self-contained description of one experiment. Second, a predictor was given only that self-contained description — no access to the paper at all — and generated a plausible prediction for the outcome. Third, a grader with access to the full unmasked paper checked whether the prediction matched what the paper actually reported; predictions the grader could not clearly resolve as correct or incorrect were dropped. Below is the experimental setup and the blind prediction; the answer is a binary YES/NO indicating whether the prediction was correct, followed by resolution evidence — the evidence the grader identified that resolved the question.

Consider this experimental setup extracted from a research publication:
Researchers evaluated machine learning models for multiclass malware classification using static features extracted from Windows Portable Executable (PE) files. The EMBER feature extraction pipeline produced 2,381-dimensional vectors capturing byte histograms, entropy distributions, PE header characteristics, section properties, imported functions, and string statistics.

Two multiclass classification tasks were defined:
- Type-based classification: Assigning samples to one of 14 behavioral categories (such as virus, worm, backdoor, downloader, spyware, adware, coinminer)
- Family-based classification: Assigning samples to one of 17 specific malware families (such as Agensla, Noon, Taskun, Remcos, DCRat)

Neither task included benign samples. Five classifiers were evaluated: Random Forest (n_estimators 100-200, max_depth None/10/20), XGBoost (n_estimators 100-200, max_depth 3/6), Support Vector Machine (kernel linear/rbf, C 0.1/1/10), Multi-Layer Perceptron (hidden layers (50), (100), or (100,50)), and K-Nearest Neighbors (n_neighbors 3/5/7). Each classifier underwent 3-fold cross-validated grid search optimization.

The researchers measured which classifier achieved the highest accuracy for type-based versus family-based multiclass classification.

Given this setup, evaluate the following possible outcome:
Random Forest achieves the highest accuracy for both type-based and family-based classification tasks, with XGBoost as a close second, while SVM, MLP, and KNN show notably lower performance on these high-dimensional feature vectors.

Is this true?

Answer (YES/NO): NO